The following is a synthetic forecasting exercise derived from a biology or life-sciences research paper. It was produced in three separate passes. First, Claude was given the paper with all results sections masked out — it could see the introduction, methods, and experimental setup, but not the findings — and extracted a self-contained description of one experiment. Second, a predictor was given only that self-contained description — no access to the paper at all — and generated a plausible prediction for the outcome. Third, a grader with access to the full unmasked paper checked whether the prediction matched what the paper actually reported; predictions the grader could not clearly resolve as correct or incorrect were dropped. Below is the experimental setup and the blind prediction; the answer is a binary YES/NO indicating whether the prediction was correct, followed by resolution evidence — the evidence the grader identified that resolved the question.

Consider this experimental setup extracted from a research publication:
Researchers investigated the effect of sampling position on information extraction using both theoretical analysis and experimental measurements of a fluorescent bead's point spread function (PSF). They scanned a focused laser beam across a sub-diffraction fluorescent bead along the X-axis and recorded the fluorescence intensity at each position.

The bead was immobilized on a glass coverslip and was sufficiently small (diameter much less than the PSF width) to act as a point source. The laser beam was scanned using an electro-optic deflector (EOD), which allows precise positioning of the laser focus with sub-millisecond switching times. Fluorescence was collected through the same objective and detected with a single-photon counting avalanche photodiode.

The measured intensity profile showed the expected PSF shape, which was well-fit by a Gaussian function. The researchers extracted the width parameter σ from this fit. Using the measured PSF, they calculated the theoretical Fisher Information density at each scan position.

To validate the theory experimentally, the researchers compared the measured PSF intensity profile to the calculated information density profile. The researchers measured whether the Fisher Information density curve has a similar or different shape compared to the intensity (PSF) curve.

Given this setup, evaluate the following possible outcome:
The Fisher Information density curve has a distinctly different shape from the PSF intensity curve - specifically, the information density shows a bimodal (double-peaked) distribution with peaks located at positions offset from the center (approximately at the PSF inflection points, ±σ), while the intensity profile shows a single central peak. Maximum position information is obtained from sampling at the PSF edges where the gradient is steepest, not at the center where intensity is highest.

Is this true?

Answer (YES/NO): YES